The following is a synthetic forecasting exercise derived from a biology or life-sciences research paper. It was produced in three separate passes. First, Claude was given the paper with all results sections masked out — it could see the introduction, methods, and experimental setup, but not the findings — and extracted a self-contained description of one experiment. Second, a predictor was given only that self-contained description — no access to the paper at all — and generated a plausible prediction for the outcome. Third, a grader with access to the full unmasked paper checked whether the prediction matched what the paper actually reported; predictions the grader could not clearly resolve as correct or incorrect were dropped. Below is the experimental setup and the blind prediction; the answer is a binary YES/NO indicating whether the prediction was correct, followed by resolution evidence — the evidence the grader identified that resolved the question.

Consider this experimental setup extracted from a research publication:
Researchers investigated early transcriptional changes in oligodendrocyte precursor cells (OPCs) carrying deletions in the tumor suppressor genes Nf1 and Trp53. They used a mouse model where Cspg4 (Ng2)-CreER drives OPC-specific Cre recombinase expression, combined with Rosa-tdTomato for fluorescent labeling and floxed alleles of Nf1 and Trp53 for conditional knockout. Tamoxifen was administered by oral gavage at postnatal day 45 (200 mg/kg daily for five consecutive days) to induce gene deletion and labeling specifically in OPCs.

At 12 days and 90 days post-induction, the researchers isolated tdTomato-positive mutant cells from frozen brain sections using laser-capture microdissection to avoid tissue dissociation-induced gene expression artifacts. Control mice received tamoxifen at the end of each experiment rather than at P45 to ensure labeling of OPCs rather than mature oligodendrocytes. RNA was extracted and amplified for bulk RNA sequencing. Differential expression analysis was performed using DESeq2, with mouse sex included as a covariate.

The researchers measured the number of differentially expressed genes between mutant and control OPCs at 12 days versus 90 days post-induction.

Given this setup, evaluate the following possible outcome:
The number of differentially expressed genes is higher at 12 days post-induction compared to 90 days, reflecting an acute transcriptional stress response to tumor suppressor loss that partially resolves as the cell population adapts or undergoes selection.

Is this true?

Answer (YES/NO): YES